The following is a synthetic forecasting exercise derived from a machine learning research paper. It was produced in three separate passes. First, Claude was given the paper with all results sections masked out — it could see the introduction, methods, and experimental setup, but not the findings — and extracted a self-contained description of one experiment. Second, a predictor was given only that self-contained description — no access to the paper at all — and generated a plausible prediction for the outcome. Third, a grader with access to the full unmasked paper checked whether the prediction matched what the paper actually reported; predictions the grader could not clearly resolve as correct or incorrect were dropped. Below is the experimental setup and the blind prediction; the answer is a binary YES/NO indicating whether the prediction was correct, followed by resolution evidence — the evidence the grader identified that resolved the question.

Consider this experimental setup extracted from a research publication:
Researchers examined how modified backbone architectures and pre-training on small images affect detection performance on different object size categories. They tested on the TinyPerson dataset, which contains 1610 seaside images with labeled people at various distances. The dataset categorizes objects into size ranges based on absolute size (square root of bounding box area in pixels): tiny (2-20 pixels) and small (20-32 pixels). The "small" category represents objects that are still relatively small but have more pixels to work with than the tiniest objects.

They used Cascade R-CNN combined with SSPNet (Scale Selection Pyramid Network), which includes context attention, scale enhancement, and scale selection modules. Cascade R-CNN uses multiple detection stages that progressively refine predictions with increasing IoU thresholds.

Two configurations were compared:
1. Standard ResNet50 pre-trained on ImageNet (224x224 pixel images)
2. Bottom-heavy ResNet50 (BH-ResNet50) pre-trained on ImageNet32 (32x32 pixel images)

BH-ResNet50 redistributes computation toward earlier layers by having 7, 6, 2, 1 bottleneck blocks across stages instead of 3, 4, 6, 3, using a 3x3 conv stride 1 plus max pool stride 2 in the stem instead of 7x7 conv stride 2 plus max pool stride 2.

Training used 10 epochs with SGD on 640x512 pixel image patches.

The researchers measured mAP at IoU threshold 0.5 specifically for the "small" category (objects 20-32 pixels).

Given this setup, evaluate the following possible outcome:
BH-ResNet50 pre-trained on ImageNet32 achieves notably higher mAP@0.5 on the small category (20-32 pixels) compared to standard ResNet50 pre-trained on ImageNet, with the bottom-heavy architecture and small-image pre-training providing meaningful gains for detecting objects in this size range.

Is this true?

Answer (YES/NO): NO